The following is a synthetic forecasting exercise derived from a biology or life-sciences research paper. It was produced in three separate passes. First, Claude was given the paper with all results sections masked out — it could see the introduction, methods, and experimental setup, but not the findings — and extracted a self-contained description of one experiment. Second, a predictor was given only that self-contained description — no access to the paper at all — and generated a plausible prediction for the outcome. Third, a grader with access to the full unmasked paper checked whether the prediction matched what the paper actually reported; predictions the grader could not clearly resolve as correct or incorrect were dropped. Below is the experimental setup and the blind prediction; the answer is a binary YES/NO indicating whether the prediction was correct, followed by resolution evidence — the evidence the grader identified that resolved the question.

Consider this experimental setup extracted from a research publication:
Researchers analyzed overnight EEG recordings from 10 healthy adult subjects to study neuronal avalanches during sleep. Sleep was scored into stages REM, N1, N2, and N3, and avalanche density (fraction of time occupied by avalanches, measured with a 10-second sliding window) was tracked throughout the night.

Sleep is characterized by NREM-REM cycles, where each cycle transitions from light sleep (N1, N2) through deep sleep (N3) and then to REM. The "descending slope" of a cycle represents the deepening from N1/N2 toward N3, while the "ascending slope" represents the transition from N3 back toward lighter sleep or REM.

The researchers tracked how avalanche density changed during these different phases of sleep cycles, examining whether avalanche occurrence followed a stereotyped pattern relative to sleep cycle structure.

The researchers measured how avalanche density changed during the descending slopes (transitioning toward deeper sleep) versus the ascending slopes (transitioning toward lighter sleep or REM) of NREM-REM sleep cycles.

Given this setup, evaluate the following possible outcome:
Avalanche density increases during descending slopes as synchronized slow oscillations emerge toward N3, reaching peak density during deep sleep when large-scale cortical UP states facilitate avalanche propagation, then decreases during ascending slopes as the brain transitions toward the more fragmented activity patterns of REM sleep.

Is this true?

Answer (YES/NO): YES